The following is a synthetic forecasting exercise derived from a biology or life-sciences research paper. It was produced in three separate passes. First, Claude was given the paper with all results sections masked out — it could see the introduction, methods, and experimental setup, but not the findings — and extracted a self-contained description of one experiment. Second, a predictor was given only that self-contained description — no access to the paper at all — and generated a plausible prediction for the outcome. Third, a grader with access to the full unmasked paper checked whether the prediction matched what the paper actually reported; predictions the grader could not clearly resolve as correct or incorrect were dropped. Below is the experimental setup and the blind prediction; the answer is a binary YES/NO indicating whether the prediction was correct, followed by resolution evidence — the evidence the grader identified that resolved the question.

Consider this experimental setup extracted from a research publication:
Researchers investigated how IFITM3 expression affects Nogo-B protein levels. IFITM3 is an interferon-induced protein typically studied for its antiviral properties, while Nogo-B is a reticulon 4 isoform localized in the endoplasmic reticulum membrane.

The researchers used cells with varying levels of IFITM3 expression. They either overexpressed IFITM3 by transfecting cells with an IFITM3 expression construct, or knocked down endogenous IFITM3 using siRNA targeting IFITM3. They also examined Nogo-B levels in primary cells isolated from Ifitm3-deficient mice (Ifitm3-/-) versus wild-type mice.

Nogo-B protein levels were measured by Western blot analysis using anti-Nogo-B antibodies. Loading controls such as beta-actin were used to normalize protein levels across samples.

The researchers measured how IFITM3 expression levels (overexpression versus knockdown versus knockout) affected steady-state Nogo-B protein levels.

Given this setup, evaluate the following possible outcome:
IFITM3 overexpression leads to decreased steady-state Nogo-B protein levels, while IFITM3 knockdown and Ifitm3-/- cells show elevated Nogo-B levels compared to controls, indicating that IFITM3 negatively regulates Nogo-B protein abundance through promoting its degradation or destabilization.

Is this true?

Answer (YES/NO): YES